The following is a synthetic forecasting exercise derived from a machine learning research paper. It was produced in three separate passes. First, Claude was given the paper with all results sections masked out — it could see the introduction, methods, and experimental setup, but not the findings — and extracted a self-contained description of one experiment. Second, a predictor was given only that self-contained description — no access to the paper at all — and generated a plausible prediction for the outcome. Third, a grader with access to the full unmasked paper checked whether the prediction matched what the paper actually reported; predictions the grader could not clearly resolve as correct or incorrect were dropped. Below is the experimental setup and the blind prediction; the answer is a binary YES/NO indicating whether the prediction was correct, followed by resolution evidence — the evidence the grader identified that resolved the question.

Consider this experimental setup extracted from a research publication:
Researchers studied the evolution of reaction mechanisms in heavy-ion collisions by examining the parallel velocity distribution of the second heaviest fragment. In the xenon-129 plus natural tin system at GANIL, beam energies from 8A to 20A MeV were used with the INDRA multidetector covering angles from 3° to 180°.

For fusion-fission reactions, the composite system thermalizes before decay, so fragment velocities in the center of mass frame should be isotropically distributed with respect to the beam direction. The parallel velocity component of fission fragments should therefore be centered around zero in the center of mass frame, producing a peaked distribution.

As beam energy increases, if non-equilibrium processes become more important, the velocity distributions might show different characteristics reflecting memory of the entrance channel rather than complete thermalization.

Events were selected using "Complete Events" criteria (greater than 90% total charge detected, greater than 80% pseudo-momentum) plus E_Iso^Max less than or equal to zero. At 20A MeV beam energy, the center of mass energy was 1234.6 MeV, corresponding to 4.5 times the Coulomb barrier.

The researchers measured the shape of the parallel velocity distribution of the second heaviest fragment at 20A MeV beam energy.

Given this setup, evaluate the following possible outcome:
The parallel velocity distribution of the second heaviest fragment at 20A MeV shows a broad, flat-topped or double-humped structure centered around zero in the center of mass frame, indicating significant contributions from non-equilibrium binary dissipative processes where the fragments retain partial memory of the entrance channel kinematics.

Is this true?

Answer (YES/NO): YES